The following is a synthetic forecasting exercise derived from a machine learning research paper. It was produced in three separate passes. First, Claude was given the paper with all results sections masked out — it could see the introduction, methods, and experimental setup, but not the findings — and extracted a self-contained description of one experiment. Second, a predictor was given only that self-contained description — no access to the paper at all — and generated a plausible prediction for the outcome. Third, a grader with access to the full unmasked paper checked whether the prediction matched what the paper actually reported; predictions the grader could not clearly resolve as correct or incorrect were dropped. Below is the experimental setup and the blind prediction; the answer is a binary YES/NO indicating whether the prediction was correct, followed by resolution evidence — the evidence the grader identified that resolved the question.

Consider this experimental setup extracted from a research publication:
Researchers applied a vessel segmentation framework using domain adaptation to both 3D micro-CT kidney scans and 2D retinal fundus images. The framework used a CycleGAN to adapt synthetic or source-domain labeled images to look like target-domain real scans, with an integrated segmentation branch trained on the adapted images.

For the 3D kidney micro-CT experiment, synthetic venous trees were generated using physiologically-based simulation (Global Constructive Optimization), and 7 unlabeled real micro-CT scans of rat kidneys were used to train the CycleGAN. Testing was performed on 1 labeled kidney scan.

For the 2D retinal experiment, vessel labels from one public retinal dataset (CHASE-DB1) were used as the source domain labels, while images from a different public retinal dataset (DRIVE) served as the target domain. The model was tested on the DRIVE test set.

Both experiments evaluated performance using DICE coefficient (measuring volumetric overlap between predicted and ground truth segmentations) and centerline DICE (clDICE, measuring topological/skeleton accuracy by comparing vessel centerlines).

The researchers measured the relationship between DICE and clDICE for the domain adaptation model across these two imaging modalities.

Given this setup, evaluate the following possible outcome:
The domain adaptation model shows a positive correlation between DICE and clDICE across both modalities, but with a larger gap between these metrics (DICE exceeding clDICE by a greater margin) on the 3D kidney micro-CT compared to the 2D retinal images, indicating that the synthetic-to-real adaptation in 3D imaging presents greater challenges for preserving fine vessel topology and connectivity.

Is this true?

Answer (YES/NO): YES